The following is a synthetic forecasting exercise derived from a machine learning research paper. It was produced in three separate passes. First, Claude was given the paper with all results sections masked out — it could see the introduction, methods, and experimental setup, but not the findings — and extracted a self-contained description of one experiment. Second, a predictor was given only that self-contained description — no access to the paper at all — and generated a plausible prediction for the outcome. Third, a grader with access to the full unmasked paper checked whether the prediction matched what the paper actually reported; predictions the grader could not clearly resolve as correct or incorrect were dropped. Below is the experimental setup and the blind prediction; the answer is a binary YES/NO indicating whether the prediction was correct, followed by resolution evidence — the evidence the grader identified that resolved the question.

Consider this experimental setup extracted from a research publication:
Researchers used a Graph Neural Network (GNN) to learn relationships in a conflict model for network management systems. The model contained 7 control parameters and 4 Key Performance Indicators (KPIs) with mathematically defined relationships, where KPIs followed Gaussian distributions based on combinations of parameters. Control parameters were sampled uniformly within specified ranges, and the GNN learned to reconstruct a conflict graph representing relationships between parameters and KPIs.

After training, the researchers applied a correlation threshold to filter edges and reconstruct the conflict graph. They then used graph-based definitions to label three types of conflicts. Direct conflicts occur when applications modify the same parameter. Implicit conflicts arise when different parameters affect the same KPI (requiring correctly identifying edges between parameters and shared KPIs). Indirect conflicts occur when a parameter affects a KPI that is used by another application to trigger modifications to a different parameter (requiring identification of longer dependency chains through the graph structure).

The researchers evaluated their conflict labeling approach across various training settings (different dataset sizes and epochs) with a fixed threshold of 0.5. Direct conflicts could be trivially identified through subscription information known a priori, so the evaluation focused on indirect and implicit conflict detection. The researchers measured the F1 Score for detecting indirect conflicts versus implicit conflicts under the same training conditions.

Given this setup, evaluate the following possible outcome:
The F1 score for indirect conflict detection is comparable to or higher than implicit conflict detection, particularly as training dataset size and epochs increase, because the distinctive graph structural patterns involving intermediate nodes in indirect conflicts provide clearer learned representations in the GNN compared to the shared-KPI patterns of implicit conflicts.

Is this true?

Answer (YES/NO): YES